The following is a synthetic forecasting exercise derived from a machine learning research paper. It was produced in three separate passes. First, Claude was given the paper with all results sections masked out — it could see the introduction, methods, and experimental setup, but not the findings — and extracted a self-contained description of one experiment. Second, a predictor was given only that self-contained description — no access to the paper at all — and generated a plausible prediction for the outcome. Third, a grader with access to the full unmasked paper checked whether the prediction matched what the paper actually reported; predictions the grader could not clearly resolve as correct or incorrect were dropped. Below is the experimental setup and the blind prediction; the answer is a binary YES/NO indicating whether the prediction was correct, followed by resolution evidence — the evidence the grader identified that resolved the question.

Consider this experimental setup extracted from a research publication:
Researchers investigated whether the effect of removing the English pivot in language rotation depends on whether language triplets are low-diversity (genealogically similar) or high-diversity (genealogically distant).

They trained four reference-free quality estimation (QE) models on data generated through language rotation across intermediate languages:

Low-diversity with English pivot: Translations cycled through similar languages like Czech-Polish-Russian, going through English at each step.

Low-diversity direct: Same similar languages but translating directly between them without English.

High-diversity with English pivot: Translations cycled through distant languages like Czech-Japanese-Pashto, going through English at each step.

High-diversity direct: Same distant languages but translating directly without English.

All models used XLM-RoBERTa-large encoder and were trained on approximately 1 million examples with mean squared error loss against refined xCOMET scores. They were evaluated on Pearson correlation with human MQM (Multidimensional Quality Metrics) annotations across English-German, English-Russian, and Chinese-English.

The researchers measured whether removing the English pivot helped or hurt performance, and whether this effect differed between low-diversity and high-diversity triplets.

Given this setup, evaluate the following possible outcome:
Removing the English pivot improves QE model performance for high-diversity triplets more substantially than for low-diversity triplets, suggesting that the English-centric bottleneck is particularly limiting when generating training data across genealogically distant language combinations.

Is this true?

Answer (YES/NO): NO